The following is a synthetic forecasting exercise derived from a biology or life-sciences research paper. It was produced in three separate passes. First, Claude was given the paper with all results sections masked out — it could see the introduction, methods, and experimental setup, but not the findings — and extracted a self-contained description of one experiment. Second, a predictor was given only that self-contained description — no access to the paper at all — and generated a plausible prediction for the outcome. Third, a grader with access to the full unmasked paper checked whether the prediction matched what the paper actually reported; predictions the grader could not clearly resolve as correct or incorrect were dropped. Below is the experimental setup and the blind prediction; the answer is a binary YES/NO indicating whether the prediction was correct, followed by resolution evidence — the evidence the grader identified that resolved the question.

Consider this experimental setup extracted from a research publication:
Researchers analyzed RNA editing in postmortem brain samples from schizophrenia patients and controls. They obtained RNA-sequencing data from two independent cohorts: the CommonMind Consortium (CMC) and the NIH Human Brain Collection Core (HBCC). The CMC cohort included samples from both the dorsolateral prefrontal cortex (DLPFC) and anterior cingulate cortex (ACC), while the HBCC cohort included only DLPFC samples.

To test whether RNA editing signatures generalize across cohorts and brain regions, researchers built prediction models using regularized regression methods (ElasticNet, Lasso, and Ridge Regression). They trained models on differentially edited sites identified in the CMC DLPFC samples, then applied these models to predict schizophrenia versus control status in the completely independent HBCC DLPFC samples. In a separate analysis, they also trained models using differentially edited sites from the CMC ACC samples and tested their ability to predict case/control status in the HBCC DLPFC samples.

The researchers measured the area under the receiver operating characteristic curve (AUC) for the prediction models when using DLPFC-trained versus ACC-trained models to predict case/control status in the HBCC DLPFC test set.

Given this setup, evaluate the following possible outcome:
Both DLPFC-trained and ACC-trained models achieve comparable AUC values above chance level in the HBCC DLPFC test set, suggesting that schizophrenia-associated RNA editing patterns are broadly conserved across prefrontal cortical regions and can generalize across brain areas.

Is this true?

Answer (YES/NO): YES